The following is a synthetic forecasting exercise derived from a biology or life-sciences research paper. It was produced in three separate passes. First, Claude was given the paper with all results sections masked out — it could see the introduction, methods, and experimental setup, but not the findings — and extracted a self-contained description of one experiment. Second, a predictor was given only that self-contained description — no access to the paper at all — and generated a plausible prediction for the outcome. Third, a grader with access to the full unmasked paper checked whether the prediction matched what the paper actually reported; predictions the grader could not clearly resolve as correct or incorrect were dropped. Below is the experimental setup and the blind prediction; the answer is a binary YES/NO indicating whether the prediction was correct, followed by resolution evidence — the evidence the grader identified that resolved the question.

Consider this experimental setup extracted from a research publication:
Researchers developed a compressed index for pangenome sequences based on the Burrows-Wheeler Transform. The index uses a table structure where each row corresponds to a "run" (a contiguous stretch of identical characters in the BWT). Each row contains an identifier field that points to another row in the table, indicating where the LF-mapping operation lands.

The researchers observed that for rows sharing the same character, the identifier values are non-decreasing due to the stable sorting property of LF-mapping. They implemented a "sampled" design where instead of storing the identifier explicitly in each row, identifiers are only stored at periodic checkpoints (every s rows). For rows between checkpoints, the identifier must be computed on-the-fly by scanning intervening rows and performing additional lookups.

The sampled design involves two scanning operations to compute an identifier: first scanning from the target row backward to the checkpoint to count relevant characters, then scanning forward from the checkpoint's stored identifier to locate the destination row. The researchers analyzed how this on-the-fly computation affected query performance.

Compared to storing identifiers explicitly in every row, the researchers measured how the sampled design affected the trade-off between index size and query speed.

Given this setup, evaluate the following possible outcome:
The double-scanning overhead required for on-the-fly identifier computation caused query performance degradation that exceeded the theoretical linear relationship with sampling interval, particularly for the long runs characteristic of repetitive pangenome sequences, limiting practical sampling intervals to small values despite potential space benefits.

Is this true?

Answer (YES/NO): NO